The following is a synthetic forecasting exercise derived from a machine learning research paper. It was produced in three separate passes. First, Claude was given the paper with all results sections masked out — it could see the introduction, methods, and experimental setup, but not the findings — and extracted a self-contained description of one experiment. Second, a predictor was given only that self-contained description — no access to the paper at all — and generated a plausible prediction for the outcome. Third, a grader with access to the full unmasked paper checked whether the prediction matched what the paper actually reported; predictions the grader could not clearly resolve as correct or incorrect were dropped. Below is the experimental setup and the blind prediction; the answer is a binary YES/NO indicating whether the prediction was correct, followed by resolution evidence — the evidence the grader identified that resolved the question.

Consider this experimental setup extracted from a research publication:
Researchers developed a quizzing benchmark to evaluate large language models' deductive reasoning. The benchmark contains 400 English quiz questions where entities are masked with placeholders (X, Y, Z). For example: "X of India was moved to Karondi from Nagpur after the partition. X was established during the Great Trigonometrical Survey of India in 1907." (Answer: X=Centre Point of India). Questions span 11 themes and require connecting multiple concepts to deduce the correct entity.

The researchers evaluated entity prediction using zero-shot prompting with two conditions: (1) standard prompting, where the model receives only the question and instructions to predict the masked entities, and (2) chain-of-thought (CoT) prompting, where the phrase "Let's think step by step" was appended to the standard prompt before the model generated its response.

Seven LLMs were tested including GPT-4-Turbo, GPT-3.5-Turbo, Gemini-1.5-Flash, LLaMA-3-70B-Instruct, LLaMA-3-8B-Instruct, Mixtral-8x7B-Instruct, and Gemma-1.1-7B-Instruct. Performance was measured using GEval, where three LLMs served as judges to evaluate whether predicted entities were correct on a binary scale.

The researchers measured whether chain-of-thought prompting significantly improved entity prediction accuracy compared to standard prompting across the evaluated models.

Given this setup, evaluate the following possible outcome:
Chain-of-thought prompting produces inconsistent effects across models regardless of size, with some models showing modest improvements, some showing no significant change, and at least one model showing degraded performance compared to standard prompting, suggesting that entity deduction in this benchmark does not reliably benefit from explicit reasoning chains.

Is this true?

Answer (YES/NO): YES